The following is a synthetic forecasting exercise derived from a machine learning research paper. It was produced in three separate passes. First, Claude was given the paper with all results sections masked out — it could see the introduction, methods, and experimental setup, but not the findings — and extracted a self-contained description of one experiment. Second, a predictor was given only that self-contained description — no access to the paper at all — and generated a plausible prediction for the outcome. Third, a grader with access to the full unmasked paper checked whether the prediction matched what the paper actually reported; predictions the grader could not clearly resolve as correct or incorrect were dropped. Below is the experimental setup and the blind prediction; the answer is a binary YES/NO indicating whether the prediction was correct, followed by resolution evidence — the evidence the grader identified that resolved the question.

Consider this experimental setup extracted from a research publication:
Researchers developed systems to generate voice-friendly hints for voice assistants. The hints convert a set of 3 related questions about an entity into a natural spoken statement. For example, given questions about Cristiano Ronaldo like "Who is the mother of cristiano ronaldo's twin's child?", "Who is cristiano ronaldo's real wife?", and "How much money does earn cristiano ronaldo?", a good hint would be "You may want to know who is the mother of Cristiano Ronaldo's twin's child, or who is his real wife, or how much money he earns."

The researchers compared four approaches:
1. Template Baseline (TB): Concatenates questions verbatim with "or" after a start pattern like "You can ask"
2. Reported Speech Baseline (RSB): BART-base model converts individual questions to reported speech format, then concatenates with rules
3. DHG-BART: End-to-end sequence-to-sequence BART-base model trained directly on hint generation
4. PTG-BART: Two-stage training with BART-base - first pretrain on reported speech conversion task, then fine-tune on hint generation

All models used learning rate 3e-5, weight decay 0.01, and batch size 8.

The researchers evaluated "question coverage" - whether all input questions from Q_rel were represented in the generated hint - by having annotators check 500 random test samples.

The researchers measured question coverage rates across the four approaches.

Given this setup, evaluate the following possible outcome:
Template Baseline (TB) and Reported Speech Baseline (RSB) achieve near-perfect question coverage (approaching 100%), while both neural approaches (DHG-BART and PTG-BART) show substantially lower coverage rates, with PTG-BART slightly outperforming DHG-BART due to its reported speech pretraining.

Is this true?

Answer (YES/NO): NO